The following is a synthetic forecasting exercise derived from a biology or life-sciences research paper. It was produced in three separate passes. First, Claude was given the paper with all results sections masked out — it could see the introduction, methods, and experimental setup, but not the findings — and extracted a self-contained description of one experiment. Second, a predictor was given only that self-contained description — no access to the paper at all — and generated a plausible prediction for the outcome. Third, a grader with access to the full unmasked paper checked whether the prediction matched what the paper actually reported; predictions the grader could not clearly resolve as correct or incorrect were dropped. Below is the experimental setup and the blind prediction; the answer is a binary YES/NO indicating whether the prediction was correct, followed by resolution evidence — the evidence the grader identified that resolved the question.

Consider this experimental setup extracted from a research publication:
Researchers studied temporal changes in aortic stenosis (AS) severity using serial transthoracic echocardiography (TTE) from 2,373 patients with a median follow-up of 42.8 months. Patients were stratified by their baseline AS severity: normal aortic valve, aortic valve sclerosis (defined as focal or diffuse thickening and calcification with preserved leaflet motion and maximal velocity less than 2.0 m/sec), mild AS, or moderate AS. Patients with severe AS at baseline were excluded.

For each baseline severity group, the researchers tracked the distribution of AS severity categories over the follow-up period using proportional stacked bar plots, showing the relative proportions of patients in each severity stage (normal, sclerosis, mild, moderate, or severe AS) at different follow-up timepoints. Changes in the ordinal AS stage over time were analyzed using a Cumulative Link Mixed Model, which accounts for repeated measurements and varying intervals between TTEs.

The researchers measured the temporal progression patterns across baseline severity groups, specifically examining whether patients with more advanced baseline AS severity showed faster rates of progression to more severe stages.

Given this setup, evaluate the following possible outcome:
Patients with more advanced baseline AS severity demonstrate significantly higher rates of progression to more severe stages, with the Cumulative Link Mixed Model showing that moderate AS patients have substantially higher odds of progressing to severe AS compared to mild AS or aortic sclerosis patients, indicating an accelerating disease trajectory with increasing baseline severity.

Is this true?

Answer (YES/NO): NO